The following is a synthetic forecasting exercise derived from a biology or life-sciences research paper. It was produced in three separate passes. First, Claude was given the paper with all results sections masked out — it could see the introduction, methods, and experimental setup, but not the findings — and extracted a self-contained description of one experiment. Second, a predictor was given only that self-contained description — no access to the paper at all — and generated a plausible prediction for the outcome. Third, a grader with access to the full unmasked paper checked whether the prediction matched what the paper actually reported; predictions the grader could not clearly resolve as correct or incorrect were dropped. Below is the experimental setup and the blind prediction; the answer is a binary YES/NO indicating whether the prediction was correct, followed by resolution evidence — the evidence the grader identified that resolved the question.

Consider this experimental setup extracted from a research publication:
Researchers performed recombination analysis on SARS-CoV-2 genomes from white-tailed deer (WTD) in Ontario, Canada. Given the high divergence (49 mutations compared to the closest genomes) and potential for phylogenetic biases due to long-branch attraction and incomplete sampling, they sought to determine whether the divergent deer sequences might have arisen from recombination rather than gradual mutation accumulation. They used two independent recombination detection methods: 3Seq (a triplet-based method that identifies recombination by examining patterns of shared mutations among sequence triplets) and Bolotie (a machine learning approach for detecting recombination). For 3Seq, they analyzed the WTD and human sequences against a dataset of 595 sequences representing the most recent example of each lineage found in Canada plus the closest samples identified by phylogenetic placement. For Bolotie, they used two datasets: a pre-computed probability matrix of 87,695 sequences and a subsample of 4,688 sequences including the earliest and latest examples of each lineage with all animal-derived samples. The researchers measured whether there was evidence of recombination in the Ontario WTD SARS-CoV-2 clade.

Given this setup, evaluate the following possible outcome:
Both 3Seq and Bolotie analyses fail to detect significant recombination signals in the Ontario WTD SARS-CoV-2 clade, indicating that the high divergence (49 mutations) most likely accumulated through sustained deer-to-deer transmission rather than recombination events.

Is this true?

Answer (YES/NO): YES